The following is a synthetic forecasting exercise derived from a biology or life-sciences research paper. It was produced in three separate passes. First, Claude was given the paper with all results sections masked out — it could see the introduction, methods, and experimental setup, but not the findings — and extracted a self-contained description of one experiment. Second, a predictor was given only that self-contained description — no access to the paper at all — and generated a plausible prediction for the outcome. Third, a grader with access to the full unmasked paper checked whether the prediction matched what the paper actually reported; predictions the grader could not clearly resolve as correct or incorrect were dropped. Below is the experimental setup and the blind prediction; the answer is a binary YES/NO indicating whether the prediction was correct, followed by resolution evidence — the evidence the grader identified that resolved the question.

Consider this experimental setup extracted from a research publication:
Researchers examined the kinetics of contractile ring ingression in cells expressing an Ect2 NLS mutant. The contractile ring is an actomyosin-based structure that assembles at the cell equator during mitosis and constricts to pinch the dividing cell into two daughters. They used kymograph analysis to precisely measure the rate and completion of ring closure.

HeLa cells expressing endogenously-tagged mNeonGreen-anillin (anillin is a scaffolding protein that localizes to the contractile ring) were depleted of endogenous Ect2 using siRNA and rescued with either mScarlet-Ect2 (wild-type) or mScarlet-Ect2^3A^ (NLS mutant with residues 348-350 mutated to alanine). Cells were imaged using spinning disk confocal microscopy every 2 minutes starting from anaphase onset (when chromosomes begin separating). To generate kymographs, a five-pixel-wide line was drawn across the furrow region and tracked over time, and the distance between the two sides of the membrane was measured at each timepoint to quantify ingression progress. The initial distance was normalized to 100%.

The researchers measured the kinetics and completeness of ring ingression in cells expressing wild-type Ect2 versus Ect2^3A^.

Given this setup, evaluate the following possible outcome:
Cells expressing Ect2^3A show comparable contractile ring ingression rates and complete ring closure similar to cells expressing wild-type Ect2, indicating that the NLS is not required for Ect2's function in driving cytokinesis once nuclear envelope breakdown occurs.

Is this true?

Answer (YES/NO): NO